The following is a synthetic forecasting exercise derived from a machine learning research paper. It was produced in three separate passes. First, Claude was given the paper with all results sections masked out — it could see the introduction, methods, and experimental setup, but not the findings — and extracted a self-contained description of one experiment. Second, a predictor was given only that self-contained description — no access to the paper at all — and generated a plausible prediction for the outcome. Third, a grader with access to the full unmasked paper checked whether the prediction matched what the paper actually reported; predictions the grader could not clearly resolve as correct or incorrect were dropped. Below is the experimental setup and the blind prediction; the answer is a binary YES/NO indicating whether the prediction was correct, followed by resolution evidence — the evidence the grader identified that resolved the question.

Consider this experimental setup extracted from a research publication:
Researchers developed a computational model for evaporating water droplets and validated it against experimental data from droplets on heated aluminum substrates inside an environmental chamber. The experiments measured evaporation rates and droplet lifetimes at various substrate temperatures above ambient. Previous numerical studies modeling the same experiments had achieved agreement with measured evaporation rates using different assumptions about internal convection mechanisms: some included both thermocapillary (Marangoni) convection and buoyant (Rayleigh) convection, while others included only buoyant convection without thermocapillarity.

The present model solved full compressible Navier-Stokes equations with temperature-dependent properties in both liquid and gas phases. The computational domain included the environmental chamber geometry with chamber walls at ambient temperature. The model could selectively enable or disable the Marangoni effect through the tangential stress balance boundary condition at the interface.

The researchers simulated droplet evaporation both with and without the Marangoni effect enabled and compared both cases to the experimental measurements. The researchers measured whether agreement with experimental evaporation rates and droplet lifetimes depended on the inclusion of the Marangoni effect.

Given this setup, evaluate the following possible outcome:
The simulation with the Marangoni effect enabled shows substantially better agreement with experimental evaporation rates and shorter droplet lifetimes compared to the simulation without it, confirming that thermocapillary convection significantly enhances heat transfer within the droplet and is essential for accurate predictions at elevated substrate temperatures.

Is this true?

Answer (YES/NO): NO